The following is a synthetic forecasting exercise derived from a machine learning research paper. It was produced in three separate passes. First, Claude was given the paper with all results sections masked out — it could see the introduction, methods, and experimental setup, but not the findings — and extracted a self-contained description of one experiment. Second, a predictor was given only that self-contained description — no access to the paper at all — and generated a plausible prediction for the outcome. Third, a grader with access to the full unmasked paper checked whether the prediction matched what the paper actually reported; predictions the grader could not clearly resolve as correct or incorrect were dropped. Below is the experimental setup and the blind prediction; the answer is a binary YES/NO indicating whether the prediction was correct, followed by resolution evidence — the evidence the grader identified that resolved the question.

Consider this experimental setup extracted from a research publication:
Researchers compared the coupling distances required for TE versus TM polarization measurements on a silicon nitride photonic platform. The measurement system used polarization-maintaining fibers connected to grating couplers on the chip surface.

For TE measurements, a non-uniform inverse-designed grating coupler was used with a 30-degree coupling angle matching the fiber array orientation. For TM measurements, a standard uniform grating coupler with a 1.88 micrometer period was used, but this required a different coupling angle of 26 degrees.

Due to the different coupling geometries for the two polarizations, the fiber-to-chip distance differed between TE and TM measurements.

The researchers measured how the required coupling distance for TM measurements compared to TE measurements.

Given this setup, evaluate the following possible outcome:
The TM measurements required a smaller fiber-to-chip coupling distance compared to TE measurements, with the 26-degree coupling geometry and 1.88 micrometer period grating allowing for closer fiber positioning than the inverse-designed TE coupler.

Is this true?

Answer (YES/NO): NO